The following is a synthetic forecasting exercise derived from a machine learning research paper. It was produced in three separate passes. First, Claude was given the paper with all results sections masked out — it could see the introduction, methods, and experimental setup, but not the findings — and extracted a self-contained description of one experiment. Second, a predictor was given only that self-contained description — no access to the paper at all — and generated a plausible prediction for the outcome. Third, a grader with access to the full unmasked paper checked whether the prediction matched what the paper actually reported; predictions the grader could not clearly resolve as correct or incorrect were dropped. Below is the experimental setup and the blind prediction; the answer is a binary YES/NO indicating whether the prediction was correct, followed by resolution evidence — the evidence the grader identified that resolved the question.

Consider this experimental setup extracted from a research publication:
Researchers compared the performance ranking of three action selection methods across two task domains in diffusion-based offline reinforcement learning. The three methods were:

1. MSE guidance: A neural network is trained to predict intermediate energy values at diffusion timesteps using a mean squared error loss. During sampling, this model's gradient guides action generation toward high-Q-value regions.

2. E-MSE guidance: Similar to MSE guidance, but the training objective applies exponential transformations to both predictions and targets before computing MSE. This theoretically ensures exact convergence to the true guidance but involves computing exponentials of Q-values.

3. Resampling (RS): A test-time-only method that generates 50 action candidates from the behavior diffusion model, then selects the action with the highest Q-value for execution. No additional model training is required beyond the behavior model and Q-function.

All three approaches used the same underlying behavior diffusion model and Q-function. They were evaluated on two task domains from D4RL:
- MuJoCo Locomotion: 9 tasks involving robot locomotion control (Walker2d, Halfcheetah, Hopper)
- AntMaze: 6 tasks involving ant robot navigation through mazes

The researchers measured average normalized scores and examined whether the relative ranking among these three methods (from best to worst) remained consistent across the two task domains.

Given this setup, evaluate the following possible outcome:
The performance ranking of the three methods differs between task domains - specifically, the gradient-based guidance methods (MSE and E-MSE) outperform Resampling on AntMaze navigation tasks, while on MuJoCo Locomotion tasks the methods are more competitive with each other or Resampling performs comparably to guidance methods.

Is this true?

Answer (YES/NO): NO